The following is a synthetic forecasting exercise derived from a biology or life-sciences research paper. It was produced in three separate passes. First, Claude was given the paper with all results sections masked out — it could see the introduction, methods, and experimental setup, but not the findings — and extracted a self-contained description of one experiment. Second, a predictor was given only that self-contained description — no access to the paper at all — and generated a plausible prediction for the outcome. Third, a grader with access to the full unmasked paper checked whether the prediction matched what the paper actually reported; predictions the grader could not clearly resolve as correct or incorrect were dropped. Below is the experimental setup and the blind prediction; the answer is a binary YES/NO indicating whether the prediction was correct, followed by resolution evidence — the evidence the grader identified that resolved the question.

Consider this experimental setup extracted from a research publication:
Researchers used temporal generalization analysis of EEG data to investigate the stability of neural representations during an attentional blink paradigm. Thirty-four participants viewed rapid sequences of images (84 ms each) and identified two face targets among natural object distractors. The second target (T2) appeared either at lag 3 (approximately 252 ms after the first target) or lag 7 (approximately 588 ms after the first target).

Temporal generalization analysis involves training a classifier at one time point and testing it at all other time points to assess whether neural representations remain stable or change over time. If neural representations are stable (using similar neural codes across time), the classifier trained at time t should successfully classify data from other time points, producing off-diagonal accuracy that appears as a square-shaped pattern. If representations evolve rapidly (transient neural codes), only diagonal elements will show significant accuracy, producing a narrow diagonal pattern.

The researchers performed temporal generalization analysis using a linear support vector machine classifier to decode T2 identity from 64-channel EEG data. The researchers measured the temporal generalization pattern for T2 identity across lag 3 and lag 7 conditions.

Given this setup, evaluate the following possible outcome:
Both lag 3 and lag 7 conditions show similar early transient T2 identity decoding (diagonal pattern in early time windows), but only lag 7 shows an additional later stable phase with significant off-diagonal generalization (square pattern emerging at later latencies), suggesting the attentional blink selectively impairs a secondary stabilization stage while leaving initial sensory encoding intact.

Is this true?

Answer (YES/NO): YES